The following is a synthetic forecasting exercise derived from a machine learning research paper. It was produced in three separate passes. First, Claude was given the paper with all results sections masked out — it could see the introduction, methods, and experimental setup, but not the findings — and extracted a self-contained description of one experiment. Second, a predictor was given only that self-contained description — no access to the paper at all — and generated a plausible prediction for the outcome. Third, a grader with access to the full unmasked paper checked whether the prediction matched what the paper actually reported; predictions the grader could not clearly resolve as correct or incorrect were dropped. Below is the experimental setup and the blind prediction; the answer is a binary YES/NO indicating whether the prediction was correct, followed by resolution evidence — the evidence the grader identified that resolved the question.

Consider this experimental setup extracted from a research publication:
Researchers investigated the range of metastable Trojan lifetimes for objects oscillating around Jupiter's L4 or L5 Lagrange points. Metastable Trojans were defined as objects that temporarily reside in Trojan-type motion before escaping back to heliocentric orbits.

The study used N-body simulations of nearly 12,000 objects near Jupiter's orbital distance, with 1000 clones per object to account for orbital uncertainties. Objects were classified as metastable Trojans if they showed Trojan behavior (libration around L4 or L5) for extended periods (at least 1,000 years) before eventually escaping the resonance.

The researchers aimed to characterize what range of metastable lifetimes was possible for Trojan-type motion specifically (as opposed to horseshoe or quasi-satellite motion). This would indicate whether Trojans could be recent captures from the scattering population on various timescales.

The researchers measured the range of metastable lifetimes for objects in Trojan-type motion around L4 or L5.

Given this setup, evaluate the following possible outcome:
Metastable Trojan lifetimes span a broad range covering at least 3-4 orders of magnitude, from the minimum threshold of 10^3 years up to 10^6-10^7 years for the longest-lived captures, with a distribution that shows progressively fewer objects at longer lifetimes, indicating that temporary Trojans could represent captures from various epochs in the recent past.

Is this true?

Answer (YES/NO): YES